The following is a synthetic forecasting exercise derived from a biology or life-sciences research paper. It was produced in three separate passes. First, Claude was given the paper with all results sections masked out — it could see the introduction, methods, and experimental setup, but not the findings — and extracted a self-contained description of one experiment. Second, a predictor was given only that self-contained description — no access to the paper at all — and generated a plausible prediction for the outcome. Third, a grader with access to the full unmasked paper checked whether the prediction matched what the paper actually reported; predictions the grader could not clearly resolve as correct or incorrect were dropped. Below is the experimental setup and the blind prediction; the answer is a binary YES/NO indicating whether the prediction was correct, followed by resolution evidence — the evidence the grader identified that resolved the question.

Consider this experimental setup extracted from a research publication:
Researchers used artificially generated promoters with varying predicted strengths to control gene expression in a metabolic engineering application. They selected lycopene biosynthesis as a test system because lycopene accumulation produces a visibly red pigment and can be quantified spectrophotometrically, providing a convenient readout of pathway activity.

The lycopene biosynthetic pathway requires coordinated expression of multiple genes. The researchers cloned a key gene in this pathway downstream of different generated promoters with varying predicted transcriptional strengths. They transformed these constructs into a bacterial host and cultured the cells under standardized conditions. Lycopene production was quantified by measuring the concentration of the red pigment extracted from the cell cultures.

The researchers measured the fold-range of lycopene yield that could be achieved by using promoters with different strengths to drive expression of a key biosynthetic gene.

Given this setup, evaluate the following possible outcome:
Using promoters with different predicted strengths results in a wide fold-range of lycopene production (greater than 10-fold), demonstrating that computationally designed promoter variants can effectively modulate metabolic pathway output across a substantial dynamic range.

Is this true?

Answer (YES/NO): NO